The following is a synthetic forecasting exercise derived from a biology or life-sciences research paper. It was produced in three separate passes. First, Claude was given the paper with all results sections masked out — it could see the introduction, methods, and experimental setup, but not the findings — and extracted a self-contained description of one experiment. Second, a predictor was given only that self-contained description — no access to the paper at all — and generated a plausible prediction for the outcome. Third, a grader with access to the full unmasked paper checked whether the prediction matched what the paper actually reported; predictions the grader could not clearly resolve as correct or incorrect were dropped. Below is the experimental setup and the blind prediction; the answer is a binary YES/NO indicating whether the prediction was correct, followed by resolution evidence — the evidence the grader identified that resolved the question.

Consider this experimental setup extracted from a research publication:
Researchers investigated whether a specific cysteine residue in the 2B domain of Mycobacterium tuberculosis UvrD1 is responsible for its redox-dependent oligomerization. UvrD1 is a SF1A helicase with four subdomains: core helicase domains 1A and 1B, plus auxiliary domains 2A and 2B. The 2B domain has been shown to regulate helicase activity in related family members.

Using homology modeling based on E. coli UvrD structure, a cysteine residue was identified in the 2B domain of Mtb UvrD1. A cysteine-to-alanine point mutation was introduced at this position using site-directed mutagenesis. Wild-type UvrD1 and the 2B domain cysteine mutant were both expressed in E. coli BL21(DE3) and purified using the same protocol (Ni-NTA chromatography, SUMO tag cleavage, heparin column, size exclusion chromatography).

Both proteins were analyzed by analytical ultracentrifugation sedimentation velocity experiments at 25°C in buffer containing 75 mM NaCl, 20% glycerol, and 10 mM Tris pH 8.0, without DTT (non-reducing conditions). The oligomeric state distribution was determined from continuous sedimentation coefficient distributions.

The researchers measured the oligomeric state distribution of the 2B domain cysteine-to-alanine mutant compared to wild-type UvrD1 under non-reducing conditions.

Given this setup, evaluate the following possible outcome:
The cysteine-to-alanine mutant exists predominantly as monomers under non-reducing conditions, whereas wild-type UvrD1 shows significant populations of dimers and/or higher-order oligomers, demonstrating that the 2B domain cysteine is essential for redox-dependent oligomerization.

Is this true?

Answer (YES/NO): YES